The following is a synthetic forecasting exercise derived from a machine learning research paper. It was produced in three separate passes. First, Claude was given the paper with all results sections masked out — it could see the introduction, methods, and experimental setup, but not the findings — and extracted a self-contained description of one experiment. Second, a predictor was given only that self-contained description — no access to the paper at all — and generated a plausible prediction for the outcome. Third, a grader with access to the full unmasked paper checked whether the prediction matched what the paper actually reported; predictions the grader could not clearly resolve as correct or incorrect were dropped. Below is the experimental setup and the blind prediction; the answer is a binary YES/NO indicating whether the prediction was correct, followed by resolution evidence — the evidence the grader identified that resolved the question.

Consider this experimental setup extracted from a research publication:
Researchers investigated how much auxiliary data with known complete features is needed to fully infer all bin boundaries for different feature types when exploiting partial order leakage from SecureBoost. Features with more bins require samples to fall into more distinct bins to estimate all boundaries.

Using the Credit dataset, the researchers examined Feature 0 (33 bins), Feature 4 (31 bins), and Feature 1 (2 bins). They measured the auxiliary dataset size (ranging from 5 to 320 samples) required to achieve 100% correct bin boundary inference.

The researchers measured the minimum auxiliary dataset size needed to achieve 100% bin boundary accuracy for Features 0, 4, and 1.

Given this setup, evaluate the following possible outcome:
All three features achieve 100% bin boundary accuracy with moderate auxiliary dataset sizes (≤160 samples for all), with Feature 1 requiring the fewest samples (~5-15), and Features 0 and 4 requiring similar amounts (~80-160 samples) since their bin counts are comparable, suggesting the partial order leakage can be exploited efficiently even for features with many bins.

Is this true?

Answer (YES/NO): NO